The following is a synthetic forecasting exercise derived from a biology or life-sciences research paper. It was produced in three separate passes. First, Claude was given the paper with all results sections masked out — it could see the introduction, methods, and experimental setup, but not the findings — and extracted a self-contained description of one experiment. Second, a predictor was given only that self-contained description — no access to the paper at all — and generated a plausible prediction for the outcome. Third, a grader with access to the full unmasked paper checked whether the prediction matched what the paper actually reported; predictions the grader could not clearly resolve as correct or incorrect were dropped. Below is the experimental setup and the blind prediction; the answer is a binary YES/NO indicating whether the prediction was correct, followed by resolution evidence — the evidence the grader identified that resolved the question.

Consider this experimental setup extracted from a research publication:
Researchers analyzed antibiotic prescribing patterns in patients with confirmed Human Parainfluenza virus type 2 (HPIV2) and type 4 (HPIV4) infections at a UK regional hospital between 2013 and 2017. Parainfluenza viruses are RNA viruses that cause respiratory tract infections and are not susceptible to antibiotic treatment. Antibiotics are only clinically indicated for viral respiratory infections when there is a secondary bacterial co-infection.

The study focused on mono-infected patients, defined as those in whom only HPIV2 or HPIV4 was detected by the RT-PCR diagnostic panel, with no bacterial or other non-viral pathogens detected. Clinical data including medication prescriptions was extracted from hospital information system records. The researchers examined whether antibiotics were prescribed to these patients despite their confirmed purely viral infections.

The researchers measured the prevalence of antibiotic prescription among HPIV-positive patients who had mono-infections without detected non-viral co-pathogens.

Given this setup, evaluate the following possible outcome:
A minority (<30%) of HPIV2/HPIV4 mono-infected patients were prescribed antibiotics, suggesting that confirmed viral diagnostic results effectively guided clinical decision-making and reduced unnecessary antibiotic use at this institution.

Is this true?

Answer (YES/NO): NO